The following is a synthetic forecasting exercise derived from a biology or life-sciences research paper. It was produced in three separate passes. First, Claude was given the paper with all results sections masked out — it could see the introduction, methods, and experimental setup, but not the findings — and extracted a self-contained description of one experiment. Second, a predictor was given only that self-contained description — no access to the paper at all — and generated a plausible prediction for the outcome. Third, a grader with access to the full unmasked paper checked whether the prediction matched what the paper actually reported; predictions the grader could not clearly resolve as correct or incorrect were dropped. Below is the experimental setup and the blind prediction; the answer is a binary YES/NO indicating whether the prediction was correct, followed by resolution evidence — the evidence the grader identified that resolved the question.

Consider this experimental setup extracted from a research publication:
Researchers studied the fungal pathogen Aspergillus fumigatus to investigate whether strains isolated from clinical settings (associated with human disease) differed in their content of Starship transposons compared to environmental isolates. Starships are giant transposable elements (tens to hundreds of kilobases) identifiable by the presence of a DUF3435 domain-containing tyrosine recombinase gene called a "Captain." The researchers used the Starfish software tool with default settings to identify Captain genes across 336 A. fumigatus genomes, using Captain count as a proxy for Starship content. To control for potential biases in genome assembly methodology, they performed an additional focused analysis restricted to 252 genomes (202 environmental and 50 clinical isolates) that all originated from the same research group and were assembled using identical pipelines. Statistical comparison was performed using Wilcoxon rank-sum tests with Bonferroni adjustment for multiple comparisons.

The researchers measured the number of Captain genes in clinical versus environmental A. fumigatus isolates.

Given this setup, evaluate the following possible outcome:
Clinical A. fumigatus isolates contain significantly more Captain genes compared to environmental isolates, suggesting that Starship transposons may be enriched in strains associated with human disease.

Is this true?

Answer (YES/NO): YES